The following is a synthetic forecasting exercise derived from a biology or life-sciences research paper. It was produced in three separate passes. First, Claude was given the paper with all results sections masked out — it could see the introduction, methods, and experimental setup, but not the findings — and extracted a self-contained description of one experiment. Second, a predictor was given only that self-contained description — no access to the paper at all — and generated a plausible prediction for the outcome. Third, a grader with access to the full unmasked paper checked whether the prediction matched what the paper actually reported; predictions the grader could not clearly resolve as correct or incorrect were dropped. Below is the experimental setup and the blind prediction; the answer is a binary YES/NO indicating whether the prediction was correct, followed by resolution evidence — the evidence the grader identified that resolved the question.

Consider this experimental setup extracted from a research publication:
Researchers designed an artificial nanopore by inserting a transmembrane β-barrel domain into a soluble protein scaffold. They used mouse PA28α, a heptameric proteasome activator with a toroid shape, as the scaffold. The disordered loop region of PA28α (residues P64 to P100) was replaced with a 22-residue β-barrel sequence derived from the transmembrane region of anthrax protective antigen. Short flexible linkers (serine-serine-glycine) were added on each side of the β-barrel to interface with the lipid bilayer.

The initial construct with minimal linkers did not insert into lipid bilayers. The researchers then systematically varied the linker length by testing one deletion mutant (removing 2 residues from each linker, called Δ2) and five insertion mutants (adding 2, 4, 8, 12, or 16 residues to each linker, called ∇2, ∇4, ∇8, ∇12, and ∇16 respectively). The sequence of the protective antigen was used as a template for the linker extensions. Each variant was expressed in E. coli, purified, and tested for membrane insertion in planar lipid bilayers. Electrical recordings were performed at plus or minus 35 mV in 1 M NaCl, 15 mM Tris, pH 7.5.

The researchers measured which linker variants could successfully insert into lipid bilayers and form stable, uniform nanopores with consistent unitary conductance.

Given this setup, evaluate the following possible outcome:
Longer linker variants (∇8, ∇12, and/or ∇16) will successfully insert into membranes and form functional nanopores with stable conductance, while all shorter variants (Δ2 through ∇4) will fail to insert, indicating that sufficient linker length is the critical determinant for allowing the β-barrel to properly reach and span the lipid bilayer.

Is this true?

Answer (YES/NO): NO